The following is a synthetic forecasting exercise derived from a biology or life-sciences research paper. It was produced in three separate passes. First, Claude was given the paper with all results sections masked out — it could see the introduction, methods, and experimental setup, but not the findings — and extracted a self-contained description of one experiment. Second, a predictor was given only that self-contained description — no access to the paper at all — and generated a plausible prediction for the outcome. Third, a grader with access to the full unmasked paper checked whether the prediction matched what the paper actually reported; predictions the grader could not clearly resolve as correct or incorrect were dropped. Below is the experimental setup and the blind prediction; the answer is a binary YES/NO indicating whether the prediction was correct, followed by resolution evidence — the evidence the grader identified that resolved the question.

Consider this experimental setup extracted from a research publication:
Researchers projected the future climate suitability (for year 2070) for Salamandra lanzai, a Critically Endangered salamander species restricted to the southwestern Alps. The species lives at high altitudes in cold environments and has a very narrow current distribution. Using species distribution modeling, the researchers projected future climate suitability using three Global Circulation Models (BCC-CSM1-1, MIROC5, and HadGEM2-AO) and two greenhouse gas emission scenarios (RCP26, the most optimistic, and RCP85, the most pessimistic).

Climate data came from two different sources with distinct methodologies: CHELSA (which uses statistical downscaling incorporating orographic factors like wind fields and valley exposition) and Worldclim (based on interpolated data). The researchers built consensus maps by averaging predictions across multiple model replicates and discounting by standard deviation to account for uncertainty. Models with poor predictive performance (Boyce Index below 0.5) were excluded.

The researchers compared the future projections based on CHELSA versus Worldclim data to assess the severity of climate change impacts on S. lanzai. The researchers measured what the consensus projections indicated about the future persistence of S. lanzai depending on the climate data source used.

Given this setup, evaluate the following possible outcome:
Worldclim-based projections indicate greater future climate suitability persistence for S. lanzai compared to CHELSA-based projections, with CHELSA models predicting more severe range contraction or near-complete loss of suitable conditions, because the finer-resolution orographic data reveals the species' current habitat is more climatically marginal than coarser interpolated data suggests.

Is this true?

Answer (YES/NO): NO